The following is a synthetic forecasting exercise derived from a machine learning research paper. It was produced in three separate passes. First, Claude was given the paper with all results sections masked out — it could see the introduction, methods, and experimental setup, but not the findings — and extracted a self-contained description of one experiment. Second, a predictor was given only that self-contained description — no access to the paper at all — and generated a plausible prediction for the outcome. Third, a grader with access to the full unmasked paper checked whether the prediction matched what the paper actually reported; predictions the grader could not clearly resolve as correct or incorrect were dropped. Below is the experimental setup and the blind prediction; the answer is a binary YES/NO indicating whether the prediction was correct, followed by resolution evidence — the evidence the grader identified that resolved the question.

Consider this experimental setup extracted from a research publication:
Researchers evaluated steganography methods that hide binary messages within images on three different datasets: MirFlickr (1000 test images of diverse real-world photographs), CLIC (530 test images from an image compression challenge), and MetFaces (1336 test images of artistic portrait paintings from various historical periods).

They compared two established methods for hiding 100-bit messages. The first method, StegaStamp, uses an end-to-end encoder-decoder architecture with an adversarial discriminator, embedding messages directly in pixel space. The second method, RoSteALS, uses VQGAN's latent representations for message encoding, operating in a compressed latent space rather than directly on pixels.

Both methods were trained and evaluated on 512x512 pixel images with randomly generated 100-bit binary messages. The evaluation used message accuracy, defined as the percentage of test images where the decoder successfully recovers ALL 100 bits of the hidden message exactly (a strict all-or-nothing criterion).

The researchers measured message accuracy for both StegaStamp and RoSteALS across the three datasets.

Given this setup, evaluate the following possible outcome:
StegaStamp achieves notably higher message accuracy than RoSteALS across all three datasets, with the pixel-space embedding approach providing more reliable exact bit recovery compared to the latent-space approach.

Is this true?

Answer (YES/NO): YES